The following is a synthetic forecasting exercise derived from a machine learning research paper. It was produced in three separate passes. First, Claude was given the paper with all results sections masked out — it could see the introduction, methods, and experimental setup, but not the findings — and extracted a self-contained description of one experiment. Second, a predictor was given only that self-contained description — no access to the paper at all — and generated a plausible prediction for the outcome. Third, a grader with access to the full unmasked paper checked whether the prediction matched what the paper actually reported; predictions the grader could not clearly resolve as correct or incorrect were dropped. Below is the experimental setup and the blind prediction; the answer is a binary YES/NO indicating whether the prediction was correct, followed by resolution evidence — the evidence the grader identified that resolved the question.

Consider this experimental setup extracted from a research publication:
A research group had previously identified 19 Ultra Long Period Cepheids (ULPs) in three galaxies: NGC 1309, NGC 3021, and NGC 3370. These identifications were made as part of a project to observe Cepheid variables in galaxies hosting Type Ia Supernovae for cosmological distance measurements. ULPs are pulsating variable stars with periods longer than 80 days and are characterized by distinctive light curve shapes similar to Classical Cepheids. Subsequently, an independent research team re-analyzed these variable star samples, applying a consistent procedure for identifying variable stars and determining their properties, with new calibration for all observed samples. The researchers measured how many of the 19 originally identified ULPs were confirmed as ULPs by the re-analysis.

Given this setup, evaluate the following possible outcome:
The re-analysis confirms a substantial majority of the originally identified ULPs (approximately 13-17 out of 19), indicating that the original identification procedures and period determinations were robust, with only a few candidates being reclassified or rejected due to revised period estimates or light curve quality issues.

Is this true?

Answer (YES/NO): YES